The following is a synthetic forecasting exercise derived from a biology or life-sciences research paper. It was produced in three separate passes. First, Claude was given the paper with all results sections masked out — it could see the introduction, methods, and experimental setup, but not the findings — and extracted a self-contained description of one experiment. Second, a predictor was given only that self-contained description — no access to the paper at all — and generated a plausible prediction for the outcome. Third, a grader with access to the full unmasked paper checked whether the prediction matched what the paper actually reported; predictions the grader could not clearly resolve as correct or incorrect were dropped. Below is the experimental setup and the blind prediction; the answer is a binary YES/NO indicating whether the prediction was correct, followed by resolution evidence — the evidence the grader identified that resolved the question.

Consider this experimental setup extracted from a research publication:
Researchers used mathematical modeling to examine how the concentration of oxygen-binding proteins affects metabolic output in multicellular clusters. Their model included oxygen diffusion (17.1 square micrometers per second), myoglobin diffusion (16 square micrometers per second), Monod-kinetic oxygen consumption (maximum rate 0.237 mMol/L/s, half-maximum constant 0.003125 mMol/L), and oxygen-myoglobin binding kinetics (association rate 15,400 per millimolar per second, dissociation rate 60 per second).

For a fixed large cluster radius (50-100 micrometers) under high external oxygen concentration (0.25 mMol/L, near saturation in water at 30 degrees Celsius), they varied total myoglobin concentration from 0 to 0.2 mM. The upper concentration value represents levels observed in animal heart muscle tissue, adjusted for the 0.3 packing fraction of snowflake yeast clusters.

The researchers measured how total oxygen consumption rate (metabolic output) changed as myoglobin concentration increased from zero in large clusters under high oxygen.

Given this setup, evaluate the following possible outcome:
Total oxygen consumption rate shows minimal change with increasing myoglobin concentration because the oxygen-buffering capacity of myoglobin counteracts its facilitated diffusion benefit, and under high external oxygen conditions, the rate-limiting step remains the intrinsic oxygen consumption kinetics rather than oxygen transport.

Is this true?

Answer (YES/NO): NO